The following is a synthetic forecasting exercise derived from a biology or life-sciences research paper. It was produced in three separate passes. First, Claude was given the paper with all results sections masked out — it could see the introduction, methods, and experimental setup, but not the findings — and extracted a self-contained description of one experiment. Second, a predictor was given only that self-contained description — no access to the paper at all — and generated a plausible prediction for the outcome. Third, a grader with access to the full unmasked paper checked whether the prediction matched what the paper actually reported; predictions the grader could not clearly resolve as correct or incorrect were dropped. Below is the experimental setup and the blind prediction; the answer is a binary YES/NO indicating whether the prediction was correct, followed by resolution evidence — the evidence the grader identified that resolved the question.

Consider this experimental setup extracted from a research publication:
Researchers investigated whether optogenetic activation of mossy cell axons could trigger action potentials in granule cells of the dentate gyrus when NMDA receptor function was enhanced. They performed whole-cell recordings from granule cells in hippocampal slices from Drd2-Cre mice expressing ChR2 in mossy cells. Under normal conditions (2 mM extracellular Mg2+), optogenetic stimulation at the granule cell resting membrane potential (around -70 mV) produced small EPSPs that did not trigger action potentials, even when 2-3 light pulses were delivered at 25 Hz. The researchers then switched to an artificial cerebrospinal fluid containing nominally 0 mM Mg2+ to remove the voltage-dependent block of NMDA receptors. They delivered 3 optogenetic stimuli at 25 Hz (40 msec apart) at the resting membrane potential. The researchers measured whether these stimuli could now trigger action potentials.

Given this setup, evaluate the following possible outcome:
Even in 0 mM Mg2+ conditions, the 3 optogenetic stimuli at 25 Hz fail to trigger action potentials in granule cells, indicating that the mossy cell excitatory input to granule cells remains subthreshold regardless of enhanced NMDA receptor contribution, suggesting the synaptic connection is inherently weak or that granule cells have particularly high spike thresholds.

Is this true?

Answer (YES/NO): NO